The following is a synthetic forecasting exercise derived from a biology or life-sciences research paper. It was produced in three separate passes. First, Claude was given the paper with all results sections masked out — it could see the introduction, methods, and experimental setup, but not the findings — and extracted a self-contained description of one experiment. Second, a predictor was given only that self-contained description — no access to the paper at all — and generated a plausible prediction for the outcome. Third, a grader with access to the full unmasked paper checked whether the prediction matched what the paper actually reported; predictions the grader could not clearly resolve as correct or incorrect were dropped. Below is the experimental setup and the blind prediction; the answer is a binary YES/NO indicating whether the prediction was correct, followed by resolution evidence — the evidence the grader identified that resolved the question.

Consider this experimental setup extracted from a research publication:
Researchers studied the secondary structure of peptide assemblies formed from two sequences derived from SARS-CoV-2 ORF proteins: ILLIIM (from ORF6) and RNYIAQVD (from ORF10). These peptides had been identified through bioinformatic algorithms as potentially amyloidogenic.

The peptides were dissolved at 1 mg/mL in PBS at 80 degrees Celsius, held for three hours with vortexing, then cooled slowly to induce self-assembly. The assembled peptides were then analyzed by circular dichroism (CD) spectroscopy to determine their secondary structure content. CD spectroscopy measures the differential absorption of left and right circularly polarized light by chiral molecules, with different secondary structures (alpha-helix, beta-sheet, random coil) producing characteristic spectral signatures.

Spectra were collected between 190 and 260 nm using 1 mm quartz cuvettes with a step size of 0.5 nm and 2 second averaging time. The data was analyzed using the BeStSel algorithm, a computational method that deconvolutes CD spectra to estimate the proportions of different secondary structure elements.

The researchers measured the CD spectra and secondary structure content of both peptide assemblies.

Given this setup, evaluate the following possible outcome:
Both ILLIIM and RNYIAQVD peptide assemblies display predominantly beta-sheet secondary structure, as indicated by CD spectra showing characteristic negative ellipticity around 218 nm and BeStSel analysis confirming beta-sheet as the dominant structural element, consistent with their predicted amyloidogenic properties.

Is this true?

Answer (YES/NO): NO